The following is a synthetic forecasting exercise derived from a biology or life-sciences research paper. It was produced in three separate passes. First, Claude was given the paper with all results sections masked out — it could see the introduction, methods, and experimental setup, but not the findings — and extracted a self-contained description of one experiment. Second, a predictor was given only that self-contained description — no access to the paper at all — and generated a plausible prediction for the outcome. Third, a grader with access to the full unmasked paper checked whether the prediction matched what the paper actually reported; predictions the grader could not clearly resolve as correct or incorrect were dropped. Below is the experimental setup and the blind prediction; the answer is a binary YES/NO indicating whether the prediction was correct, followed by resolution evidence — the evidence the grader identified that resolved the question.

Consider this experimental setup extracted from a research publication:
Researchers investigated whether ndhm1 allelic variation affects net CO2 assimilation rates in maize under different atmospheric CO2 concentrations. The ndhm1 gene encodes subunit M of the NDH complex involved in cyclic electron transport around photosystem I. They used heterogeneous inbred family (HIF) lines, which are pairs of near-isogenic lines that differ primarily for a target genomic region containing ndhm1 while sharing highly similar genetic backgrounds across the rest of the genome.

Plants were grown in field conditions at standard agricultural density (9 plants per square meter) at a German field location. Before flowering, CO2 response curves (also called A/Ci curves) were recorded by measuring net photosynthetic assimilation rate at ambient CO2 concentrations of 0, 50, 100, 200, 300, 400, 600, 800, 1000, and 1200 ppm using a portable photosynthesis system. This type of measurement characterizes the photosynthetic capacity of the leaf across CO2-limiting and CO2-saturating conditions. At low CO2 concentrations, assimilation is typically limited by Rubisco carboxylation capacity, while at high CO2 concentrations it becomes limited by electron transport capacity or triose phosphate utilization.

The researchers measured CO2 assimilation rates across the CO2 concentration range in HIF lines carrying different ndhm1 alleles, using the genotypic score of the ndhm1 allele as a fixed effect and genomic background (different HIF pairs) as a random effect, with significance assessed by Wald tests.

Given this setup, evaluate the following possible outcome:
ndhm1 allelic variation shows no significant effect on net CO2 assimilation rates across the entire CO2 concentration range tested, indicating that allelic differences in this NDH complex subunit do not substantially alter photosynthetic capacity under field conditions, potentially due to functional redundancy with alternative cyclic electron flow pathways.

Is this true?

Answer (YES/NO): NO